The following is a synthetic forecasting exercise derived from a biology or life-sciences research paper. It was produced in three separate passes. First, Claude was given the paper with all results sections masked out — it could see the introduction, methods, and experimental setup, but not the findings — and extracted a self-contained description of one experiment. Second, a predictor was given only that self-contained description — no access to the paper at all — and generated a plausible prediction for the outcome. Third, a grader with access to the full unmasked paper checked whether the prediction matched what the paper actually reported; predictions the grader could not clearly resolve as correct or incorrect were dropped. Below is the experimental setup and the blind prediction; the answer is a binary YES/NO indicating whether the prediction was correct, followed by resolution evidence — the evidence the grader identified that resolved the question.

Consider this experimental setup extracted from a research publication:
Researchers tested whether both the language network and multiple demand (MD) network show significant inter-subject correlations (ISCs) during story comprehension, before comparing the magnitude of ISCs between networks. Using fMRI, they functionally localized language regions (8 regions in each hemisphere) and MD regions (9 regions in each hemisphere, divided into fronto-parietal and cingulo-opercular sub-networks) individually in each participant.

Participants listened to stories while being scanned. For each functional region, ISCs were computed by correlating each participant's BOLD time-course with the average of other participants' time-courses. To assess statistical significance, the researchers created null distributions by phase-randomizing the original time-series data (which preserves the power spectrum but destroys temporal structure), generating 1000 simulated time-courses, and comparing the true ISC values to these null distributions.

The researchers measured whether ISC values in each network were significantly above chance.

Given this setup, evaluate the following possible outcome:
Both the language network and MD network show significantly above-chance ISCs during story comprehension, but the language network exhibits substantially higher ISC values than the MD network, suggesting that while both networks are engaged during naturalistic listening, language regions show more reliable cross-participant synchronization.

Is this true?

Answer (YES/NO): YES